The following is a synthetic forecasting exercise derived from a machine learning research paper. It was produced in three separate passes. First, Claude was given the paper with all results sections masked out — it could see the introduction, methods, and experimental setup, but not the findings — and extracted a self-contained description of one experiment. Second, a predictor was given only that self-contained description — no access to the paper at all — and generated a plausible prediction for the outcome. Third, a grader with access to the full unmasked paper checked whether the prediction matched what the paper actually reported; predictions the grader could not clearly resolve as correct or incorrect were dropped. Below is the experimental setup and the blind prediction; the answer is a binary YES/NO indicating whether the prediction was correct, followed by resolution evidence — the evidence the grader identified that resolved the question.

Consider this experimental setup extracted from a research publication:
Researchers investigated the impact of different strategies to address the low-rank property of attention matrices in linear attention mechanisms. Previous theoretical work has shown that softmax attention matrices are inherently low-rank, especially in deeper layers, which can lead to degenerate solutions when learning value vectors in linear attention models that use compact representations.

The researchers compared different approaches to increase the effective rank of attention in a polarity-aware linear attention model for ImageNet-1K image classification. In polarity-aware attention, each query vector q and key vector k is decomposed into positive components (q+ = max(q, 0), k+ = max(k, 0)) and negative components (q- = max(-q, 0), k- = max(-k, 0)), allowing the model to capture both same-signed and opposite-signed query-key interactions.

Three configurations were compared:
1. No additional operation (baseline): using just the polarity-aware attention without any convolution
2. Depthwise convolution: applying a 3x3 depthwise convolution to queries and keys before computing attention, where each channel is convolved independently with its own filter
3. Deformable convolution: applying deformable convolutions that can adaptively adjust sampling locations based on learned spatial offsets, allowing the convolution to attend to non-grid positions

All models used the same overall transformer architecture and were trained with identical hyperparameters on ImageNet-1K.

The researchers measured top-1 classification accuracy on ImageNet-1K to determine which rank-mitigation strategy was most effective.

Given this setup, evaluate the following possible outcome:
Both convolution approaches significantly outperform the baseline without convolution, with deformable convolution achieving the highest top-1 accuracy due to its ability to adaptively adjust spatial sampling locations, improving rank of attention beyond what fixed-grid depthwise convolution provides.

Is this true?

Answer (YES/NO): NO